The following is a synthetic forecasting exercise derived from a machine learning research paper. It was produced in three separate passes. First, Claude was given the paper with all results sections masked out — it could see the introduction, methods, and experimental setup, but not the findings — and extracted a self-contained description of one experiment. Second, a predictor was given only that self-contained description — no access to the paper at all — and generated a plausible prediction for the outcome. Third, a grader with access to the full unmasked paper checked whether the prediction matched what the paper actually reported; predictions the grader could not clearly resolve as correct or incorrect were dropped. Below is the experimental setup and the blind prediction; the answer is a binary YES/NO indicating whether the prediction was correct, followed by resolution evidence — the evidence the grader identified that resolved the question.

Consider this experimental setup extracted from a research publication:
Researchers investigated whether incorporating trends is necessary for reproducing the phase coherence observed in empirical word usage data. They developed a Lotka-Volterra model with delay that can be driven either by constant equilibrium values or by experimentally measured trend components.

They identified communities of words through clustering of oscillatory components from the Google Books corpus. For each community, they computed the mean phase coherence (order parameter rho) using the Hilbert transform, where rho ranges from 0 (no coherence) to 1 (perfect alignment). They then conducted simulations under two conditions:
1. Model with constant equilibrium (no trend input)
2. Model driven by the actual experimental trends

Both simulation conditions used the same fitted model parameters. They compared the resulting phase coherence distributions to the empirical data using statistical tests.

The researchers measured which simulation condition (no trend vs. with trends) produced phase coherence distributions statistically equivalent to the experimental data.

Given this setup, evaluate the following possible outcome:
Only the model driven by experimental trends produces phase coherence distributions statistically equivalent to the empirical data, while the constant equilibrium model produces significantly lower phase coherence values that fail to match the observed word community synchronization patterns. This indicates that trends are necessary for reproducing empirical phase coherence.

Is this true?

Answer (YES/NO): YES